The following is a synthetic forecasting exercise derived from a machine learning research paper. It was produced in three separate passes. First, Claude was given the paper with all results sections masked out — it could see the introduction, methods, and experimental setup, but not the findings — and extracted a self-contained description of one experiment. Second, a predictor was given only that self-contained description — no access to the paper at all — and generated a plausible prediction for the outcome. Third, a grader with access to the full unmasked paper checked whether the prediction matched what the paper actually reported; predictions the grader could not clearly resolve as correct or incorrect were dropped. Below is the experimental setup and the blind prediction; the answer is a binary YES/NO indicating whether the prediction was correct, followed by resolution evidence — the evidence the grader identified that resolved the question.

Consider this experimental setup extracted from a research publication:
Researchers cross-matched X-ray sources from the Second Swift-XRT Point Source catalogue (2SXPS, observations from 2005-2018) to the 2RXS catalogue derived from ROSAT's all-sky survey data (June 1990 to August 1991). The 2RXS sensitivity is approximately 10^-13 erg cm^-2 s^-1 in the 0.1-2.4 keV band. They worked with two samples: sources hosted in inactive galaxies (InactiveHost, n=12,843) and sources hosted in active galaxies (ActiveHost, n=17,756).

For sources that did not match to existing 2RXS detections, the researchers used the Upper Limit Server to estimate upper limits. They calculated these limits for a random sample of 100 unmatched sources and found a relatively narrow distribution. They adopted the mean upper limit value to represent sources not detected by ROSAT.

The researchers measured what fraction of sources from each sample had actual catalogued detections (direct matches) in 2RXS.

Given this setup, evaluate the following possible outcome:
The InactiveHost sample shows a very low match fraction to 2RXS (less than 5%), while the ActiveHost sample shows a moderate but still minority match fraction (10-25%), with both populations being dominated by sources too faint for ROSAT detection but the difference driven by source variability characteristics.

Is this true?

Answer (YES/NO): NO